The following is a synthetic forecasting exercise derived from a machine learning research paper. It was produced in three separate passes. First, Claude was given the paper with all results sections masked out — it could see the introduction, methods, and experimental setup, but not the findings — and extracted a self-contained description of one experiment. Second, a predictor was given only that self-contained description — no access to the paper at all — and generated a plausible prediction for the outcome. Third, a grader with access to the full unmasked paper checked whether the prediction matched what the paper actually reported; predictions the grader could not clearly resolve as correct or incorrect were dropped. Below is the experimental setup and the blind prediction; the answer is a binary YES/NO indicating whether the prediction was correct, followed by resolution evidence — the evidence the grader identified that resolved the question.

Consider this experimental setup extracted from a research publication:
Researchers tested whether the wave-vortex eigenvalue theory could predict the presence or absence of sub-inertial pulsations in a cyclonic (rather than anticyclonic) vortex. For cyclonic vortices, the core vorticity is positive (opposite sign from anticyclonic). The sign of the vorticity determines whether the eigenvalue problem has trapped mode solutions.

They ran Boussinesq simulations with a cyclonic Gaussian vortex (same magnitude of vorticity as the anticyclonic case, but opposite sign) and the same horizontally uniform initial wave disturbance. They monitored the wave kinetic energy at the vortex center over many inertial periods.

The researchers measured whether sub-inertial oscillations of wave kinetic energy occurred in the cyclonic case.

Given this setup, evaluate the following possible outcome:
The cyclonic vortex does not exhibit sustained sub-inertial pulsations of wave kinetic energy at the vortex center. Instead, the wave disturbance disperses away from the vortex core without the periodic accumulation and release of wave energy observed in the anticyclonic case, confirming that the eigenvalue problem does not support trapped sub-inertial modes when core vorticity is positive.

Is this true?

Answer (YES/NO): YES